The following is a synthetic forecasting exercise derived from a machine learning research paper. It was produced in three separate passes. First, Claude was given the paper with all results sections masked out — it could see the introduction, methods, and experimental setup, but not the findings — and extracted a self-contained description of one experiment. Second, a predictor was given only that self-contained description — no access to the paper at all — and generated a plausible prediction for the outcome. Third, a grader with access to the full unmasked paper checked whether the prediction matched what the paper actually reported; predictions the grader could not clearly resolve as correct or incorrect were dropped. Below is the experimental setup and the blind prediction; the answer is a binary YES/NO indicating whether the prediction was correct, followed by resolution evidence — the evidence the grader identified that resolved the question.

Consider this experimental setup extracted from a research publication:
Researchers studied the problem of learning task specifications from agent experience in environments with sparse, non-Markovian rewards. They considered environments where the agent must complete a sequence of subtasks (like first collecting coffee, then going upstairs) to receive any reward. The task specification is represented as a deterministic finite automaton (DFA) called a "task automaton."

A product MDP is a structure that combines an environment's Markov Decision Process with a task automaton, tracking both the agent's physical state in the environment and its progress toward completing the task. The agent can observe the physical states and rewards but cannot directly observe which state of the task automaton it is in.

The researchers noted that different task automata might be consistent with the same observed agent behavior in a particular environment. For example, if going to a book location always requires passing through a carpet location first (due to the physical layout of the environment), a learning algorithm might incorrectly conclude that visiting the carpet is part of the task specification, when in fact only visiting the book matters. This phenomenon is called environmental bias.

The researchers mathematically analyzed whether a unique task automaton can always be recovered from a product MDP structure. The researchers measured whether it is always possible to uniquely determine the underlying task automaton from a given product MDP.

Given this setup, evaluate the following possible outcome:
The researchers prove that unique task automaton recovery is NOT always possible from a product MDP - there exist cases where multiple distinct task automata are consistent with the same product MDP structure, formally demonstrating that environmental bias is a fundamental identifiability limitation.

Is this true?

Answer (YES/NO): YES